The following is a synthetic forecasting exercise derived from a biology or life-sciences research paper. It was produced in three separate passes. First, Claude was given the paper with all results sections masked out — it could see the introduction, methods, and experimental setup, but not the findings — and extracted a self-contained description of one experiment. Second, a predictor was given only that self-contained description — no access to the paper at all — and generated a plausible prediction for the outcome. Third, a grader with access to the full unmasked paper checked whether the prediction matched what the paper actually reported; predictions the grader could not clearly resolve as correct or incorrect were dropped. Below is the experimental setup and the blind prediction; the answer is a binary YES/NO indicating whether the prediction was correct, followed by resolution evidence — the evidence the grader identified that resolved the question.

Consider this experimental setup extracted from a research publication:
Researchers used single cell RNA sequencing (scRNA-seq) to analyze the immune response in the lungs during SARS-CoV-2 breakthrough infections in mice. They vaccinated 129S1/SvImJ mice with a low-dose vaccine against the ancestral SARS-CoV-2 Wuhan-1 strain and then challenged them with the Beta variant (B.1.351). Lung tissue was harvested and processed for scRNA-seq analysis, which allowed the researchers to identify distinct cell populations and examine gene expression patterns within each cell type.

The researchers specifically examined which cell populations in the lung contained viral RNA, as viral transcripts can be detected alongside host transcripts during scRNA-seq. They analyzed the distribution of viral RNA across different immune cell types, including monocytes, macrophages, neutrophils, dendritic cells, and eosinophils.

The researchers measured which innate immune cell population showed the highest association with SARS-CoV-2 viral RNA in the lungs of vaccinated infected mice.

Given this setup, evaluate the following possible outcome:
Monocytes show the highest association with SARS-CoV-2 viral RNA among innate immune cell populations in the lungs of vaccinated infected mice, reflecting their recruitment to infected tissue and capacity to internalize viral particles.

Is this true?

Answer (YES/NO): NO